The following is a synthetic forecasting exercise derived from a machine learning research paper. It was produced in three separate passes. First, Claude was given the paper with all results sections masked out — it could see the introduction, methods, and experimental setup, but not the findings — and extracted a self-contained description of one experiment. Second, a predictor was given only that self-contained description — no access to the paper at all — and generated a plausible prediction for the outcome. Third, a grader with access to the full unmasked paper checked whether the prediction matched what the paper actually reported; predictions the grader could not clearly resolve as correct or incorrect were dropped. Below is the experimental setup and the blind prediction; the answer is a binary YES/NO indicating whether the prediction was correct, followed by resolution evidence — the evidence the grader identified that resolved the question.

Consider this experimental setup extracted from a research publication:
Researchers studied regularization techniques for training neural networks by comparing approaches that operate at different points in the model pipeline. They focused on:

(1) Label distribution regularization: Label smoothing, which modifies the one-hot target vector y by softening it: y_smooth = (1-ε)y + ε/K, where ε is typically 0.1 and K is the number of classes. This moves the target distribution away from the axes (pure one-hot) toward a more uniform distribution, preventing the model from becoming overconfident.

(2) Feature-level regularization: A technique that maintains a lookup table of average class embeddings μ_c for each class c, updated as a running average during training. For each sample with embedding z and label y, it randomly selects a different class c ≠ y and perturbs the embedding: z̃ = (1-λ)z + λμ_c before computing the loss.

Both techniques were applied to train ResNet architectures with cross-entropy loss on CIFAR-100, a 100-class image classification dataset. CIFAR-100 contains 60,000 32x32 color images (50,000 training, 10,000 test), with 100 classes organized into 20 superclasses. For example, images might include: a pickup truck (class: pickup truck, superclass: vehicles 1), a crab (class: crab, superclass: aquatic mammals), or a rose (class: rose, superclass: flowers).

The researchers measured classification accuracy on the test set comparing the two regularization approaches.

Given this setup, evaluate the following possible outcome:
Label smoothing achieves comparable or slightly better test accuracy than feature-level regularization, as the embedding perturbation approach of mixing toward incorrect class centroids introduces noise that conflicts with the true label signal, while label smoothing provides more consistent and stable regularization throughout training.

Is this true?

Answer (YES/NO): YES